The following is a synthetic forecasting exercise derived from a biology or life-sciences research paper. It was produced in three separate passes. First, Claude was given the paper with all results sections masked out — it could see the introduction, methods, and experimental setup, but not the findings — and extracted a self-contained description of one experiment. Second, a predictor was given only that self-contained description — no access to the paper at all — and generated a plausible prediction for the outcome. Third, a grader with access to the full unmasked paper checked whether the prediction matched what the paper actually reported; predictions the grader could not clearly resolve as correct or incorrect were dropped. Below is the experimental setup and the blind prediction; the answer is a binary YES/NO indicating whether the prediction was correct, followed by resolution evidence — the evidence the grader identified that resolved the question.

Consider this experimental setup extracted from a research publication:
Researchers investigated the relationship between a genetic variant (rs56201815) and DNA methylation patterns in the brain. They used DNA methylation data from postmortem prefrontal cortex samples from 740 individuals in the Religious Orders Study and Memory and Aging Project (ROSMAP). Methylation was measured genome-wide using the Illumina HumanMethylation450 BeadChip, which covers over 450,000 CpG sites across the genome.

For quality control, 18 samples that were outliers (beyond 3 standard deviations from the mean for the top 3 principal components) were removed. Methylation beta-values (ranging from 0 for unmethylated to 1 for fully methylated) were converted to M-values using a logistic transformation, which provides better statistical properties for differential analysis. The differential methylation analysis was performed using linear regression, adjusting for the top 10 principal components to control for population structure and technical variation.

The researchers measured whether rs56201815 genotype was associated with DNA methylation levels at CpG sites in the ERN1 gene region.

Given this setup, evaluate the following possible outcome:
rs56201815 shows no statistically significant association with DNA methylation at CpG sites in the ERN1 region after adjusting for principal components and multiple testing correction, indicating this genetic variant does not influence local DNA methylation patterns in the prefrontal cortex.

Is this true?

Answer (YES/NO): YES